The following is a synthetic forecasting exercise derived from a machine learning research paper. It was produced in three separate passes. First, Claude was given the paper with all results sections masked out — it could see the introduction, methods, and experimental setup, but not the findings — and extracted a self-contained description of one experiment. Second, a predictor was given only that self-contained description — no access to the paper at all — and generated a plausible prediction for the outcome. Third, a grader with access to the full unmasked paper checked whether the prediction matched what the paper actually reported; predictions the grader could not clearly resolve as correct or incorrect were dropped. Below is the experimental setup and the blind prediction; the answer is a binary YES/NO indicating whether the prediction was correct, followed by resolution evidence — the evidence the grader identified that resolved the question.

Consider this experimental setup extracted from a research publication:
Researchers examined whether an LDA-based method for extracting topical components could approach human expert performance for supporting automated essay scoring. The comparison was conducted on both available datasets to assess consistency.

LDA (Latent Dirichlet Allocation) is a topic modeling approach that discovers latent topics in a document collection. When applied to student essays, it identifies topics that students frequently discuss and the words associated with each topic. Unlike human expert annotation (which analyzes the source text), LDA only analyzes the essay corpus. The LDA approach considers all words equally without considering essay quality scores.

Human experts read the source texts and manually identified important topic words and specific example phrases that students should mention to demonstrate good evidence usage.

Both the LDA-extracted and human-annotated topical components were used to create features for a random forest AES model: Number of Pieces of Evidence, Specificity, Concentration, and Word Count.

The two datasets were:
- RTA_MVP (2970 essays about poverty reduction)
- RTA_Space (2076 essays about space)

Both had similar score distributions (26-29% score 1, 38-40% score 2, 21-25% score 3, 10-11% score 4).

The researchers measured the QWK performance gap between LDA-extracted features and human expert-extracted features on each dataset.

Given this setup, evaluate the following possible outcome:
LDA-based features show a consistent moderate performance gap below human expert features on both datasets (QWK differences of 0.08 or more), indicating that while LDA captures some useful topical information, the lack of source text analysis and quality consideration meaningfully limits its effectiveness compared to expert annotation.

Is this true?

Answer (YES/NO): NO